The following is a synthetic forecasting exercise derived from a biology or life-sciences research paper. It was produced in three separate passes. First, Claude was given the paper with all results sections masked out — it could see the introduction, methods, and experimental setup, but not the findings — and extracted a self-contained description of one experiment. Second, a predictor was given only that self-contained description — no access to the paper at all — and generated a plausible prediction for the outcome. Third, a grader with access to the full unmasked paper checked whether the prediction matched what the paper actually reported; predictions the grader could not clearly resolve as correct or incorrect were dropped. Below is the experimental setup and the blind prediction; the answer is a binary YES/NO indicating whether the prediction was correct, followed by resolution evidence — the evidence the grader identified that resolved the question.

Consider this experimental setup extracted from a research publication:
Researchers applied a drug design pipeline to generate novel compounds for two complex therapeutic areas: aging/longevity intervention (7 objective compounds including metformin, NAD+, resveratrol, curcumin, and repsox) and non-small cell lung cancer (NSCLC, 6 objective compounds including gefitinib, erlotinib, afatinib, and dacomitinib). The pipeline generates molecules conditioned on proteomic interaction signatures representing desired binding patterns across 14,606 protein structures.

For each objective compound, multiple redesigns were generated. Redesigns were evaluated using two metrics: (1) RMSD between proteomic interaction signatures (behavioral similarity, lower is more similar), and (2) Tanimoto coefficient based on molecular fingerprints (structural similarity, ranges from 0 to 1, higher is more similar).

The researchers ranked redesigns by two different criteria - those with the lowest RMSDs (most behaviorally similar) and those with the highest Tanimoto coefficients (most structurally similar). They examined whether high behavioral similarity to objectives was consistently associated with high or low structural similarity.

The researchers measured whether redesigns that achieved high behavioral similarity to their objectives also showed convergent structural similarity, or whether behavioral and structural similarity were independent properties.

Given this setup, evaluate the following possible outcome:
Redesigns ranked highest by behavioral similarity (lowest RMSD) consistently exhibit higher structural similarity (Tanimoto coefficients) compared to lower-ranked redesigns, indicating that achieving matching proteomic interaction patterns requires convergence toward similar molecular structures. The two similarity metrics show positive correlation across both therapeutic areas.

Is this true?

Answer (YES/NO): NO